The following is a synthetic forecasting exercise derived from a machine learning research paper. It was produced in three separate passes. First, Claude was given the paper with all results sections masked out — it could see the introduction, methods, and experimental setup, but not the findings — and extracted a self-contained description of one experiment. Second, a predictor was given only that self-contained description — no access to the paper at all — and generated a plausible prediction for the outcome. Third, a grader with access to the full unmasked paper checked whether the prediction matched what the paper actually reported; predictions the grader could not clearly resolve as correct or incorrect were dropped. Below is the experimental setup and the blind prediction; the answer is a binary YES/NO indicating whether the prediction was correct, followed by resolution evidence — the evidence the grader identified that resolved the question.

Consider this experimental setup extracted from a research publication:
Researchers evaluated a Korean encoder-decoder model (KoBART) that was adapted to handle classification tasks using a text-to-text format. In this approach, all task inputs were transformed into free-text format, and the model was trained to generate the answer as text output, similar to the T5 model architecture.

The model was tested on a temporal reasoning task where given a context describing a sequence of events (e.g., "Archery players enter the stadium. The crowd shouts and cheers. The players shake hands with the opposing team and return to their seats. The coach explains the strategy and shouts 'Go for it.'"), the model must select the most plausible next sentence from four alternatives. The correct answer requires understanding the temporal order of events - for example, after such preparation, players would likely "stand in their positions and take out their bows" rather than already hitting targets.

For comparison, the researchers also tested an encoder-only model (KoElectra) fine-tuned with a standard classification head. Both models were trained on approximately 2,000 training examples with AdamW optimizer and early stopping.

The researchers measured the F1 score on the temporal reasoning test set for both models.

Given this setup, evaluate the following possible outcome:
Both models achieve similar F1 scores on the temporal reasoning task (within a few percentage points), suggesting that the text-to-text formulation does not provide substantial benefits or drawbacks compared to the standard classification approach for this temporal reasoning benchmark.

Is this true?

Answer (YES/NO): NO